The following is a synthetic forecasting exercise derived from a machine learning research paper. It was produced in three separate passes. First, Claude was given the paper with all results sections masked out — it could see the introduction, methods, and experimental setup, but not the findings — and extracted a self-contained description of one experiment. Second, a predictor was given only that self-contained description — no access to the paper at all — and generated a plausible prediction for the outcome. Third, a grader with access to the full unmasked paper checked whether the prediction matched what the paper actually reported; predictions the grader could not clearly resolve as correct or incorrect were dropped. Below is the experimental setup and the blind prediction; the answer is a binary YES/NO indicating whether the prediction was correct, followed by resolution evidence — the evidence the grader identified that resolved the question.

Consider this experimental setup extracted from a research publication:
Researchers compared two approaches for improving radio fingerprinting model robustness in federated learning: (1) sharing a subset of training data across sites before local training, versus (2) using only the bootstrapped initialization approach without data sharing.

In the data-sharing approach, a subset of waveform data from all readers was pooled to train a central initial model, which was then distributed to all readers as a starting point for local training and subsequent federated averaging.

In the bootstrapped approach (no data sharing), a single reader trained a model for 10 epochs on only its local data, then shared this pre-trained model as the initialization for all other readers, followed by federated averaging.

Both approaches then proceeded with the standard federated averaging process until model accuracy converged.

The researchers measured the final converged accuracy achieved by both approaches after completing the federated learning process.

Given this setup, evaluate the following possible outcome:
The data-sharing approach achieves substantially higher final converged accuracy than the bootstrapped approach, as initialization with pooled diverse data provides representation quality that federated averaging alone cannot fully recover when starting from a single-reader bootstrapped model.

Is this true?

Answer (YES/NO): NO